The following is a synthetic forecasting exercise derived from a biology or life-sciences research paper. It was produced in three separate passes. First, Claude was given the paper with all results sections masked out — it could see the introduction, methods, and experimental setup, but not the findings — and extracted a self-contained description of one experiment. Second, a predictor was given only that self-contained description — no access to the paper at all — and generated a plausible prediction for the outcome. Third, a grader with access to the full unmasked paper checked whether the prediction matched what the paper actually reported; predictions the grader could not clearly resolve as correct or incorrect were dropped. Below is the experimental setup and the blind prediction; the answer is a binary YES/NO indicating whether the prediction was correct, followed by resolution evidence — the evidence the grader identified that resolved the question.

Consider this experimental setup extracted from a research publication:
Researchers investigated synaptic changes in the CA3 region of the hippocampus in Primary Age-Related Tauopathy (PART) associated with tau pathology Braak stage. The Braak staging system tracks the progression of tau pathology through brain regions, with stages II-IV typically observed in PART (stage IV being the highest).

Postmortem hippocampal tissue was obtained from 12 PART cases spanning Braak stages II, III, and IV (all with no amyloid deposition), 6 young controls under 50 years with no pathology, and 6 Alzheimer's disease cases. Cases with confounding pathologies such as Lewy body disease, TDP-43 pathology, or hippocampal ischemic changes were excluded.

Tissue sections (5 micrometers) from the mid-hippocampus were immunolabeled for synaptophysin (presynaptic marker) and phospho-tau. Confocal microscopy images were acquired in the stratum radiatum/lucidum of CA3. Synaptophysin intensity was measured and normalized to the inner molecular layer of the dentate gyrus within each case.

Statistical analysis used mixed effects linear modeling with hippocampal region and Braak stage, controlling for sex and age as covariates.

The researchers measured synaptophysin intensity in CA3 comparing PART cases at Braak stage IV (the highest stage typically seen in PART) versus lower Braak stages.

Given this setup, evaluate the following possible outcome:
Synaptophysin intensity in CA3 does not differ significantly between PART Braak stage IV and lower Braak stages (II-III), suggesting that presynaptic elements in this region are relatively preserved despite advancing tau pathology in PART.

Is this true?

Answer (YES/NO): NO